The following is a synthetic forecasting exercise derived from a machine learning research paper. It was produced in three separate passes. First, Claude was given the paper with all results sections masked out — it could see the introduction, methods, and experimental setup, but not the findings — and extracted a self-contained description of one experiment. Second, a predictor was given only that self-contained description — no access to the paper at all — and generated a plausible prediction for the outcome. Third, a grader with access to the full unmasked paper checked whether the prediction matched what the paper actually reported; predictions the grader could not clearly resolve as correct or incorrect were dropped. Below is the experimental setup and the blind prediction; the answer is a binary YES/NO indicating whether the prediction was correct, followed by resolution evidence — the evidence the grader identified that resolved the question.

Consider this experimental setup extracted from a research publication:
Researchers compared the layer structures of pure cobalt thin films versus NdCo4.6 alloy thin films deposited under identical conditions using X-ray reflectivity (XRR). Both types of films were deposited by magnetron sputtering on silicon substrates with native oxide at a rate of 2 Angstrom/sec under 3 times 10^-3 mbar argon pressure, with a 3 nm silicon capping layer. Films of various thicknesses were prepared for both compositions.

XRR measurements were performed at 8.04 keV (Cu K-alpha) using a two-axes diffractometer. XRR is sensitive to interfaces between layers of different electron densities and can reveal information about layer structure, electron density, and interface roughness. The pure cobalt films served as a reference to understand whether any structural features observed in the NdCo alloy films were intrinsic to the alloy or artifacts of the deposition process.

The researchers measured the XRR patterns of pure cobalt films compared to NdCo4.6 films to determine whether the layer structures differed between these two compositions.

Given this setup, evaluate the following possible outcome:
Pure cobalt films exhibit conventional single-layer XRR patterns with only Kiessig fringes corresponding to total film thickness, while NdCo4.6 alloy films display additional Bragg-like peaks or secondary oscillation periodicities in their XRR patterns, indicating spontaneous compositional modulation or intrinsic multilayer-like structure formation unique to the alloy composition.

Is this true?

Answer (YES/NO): NO